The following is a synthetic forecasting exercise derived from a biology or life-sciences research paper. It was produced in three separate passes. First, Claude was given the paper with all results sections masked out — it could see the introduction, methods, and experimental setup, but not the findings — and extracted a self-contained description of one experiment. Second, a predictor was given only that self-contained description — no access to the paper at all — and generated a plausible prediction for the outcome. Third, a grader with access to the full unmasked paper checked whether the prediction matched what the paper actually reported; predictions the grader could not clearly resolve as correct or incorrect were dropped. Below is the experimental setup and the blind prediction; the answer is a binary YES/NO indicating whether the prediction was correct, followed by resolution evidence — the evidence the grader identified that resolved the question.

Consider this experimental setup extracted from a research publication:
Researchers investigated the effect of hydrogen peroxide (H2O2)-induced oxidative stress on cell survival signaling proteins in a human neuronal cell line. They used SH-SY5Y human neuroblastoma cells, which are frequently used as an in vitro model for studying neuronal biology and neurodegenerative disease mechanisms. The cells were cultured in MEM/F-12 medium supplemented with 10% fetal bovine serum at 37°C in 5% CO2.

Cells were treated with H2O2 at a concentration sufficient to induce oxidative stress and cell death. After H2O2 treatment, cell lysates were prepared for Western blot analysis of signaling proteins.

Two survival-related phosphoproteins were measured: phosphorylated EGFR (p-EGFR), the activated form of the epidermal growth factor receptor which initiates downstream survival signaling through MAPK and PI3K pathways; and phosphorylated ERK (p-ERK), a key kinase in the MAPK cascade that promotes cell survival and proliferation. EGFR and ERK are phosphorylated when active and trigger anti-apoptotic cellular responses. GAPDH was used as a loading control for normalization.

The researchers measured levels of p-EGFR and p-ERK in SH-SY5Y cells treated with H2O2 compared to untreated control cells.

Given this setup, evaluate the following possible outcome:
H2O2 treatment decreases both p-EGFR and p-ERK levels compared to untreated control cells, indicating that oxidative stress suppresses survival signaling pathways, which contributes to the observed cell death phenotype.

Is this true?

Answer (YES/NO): YES